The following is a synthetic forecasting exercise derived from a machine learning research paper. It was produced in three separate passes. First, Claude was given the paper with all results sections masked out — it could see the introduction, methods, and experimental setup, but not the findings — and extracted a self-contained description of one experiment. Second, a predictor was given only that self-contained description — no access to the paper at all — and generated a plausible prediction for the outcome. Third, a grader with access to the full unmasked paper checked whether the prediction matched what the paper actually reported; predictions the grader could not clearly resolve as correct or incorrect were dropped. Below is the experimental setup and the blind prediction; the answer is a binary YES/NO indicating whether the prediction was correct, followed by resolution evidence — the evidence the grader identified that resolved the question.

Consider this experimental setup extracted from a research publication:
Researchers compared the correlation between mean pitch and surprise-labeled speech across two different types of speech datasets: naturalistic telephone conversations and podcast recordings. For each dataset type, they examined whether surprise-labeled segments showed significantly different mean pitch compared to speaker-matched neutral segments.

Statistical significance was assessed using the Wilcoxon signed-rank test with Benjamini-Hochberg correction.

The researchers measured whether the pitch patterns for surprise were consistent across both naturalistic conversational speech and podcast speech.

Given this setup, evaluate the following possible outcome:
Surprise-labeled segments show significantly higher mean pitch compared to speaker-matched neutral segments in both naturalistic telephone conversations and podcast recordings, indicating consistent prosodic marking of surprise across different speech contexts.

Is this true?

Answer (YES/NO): YES